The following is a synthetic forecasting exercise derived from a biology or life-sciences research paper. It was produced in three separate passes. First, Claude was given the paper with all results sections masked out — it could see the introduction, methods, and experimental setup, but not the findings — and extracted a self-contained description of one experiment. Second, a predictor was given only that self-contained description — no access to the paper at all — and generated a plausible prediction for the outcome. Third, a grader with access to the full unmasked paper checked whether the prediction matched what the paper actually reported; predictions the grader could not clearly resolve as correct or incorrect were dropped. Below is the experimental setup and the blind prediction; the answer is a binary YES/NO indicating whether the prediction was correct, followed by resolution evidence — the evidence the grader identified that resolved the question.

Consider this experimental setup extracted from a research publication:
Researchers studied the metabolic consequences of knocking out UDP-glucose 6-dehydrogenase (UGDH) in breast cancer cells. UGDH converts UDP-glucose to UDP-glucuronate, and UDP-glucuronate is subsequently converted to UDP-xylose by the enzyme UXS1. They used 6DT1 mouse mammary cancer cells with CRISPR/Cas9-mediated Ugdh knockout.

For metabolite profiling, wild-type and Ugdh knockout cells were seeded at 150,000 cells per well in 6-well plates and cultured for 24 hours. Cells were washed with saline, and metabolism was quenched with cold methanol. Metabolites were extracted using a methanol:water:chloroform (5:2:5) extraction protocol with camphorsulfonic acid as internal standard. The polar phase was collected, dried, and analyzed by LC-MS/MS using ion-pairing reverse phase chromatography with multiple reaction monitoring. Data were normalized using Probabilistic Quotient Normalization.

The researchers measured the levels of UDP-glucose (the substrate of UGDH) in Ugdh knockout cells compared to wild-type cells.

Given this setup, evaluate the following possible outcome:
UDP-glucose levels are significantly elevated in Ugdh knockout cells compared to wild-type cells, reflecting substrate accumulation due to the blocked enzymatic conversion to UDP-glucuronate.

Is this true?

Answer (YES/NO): NO